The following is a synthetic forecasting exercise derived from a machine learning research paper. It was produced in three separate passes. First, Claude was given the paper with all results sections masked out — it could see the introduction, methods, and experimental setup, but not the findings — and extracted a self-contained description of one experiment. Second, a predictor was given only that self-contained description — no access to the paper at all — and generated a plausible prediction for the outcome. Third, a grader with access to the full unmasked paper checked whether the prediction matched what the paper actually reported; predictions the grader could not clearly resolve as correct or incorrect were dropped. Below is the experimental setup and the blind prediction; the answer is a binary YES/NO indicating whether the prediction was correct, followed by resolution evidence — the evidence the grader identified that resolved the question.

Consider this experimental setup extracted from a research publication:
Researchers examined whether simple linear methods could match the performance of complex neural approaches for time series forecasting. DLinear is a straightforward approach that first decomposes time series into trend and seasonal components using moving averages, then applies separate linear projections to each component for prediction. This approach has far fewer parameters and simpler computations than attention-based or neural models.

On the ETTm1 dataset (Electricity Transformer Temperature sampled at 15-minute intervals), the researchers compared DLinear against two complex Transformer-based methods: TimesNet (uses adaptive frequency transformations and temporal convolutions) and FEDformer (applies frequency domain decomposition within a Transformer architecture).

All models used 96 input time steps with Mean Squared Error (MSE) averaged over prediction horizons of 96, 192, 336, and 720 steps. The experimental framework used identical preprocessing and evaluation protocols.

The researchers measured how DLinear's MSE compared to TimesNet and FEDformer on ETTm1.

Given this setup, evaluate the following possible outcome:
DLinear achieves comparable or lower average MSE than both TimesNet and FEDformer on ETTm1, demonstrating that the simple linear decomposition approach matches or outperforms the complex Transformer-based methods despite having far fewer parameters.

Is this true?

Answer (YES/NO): YES